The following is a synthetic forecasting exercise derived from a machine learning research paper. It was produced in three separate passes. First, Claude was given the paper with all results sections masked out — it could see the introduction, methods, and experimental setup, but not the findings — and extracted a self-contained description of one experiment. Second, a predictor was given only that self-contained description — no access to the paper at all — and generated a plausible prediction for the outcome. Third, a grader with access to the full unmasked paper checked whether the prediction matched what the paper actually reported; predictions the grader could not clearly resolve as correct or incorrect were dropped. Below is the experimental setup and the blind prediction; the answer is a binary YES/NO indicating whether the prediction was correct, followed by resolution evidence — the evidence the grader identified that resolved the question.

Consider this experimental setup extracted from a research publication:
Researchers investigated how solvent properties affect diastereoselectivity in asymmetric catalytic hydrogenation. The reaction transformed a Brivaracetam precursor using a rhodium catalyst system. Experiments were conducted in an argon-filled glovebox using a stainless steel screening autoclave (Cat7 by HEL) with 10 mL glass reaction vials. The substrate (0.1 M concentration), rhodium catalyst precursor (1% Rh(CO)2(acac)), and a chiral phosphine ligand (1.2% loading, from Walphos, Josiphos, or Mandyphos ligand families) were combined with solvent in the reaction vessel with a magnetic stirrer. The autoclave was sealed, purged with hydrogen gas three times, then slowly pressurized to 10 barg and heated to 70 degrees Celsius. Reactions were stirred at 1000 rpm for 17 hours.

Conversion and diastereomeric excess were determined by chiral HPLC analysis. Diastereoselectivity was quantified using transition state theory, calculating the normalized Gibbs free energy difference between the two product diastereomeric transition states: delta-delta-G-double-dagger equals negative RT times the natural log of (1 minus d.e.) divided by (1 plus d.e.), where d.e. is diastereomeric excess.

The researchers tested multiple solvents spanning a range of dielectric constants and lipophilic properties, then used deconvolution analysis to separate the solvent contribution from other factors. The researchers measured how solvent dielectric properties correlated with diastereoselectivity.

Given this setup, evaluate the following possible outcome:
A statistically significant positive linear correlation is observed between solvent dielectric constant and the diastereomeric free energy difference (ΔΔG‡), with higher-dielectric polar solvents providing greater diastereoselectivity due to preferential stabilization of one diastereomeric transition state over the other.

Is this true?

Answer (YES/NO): NO